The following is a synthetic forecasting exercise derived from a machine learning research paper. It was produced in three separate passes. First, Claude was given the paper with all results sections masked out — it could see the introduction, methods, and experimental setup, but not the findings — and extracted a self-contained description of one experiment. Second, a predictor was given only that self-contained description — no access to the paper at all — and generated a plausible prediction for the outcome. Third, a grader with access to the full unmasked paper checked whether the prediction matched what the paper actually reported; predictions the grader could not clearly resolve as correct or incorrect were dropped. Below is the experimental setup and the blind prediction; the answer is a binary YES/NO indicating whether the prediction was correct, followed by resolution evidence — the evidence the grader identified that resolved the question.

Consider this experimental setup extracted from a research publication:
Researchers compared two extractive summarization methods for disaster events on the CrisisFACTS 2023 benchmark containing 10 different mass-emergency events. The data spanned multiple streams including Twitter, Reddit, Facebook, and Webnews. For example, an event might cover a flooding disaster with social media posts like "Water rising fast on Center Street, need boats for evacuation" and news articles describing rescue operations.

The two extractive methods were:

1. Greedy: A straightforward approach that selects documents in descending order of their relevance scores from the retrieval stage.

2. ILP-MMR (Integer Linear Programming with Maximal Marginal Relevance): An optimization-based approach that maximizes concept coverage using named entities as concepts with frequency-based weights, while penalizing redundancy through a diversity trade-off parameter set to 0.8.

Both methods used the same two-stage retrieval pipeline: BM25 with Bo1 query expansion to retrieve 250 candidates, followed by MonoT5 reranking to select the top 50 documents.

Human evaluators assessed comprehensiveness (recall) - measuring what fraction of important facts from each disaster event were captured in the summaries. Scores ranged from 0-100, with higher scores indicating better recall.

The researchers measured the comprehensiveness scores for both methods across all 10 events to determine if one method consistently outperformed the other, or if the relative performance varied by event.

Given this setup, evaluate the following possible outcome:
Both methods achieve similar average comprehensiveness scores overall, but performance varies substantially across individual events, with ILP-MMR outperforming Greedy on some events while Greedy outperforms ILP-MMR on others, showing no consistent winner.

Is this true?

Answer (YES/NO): NO